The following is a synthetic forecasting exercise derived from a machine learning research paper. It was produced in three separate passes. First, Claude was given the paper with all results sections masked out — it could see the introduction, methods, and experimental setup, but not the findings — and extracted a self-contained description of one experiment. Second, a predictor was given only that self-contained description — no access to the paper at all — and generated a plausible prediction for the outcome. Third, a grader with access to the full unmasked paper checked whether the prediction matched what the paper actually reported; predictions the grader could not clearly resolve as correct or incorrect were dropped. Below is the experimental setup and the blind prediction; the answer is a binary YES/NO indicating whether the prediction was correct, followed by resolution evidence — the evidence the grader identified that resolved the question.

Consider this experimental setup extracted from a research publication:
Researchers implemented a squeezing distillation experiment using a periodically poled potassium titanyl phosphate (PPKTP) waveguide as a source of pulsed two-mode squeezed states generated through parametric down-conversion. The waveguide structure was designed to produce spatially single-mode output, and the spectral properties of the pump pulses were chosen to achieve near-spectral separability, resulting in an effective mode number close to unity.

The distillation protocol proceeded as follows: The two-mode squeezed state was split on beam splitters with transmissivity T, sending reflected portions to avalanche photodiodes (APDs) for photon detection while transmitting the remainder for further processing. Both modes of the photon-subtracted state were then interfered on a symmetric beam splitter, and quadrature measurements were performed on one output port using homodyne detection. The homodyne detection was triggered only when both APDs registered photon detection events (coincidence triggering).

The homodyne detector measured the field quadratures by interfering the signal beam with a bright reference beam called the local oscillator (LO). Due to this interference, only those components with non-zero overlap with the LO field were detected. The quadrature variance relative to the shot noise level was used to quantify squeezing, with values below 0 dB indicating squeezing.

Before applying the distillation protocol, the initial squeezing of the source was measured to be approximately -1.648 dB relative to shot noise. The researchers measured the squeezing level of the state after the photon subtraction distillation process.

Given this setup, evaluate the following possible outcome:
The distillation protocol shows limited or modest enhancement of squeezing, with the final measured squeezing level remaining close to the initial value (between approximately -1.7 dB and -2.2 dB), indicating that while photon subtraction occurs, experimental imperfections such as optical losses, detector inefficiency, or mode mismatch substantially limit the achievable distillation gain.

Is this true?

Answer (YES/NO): YES